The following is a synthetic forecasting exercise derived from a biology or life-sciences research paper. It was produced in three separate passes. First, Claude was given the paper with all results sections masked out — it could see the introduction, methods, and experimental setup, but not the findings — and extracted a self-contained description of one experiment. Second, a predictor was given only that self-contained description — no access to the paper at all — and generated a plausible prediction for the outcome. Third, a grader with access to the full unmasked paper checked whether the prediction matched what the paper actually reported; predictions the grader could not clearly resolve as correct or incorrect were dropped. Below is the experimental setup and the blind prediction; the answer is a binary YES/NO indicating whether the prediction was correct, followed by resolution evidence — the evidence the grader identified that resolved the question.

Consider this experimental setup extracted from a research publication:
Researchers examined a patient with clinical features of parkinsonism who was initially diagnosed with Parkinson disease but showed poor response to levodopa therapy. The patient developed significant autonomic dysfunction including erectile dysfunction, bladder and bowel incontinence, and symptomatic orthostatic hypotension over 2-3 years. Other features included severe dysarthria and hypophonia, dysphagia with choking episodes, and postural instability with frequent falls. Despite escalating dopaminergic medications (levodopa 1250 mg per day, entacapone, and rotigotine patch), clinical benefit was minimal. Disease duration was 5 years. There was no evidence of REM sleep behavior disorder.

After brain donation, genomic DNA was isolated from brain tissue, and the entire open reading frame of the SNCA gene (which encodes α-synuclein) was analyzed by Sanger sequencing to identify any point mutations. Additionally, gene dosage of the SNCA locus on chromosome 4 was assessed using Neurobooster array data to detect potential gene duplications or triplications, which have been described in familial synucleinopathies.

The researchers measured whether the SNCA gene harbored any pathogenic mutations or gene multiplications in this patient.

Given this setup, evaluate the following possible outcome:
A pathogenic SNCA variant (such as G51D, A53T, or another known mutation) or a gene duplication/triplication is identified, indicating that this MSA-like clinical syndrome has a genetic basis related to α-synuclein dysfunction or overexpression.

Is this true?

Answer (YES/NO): NO